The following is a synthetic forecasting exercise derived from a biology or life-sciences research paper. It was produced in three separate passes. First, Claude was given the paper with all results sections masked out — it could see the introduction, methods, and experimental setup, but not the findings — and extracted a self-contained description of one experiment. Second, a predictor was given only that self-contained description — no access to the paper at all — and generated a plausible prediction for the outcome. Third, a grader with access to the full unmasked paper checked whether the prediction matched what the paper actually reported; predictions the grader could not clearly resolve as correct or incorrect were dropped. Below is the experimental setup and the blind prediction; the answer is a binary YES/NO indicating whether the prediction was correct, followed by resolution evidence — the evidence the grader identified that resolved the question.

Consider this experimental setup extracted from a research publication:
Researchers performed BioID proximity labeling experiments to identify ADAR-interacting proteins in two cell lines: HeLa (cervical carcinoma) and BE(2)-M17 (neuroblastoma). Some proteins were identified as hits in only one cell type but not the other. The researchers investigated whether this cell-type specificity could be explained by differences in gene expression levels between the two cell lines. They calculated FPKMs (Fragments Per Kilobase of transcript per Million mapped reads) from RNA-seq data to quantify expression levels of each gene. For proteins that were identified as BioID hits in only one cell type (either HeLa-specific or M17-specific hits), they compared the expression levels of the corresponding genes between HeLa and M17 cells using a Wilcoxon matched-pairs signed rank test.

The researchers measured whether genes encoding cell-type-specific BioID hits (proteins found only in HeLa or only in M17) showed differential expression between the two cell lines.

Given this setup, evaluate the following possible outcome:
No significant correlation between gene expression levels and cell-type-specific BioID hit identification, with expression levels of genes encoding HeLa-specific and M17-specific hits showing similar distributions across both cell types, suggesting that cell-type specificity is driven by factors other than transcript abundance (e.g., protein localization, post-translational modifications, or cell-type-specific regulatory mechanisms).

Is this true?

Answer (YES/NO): NO